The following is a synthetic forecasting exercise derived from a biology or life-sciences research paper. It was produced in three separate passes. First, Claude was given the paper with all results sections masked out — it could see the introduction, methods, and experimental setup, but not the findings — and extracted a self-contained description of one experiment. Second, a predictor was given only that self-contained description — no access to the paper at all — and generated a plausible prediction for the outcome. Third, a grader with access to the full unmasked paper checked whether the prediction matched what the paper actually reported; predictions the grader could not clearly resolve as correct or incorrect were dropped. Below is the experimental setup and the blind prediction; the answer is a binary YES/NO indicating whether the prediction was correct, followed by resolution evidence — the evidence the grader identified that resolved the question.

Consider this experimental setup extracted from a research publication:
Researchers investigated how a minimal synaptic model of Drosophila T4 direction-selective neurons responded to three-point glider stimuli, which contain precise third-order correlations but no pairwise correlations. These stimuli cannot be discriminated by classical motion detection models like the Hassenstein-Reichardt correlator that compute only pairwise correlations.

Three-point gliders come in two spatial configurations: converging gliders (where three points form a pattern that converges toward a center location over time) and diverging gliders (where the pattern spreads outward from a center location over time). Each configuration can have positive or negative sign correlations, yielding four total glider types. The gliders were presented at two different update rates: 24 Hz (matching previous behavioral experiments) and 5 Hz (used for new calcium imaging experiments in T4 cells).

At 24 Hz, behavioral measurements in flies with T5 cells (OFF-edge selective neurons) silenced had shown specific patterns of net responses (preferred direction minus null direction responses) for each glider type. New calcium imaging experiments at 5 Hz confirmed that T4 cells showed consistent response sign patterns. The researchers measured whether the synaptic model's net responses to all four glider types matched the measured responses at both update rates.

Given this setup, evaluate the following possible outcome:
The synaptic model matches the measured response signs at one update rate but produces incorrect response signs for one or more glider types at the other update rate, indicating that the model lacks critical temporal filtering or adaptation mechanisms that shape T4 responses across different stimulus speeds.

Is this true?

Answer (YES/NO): YES